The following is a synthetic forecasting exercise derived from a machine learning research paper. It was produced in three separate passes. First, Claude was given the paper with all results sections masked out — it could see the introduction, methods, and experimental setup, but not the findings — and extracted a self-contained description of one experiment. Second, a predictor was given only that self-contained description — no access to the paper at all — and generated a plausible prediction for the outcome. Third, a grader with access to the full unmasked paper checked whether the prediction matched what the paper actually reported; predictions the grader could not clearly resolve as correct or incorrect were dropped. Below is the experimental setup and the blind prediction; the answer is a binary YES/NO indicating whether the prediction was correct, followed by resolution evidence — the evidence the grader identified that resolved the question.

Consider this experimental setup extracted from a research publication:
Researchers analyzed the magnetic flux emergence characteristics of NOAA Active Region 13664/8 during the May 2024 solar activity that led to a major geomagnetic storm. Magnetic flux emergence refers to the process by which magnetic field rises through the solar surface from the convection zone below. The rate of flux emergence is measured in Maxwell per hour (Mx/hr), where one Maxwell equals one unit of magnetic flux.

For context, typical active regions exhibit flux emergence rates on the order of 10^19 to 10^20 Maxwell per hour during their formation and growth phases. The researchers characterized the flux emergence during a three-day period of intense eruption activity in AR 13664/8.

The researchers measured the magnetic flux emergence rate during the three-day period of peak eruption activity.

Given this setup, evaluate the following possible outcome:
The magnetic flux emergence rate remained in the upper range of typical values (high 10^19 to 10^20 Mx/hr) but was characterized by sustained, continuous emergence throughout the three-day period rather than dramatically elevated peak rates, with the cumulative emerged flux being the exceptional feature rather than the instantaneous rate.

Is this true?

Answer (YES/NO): NO